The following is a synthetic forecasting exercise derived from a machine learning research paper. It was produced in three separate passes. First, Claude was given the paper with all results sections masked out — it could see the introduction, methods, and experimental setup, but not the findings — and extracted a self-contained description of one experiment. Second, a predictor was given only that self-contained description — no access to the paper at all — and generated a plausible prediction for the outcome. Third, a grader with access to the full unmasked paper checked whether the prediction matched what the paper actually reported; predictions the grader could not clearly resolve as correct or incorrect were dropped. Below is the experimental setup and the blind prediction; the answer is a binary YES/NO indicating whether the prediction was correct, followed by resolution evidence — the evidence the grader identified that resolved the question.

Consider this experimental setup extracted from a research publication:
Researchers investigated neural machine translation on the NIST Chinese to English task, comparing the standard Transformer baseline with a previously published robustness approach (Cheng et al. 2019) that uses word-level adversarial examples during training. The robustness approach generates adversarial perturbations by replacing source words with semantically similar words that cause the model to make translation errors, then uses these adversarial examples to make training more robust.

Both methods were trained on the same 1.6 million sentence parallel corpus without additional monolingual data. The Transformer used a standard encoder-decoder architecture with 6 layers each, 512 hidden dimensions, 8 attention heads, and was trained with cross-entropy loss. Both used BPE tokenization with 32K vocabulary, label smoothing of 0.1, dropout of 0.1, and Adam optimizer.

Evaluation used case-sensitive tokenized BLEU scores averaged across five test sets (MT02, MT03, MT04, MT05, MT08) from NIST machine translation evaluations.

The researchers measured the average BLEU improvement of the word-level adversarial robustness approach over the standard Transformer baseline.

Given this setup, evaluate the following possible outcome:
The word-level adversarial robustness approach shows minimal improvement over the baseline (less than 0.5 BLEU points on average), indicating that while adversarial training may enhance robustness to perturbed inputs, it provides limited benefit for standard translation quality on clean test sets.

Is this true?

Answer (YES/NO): NO